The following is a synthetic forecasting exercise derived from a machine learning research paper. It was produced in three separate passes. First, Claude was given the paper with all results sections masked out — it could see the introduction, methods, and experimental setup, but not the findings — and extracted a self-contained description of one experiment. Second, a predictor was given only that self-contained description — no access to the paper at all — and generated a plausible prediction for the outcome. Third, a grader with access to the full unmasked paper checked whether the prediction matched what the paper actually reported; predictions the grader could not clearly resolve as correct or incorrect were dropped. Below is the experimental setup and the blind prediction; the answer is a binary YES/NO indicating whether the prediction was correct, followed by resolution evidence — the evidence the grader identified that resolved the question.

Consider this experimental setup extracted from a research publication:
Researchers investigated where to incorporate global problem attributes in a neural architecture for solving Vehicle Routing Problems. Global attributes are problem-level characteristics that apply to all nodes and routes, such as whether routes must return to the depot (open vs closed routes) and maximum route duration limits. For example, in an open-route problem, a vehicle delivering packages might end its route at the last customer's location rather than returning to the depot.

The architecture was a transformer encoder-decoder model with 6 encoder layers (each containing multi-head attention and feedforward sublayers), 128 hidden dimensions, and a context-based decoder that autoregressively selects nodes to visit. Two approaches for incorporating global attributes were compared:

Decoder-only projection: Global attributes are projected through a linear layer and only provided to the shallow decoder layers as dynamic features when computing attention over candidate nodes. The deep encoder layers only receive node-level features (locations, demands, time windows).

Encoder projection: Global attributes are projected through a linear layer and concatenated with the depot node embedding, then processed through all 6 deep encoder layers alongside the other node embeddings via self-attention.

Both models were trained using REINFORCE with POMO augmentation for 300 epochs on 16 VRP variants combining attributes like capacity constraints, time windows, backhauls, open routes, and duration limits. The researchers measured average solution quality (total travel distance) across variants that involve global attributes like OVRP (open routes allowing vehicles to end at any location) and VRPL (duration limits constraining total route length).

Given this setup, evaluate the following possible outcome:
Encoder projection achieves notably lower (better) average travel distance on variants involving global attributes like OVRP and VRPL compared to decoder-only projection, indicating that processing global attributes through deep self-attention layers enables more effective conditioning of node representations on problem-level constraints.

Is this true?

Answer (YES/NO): YES